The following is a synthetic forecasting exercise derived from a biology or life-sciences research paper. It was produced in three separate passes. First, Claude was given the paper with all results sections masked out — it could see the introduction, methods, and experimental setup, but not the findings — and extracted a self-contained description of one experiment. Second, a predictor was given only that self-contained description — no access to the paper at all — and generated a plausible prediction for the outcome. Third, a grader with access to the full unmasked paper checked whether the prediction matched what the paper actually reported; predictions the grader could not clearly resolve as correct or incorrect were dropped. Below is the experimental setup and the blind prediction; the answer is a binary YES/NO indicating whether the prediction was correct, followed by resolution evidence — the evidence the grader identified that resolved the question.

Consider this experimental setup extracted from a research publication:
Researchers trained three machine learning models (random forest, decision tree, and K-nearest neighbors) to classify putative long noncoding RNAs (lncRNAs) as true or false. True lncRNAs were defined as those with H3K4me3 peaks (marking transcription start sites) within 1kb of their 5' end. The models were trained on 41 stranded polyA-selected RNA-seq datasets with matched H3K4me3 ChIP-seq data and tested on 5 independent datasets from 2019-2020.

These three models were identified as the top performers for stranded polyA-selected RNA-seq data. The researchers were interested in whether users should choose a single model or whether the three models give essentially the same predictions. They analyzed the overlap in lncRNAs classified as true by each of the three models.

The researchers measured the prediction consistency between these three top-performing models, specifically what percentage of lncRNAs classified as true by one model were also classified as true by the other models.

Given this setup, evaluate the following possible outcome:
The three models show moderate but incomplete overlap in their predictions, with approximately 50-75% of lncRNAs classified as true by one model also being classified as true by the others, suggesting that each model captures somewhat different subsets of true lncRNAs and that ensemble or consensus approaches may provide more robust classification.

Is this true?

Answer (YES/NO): NO